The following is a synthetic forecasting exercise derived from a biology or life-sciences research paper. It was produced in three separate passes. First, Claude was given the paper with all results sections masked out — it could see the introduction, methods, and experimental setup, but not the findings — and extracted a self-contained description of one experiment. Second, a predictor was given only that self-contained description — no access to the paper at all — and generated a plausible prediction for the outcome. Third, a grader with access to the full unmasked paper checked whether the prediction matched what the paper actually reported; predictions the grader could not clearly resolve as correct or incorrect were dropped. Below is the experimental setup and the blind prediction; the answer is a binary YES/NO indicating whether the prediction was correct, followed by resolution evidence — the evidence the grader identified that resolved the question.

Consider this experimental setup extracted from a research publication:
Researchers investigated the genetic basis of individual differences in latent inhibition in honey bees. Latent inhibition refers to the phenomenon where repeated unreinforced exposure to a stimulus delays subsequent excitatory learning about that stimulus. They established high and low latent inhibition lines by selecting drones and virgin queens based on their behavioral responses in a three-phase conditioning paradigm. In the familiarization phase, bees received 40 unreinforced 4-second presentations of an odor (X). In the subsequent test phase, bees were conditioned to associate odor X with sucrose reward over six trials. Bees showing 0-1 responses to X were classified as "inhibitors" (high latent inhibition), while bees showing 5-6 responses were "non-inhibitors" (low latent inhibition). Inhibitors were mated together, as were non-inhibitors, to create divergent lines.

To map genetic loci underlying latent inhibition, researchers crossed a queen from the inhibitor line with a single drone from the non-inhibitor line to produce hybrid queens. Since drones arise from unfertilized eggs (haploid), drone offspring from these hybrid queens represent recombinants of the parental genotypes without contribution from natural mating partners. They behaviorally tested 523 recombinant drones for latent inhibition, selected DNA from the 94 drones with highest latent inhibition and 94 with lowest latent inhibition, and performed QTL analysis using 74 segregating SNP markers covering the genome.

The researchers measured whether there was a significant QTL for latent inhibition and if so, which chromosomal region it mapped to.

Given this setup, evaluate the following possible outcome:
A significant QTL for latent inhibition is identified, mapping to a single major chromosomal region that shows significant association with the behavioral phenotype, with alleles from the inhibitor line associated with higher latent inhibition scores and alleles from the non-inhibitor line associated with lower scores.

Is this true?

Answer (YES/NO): YES